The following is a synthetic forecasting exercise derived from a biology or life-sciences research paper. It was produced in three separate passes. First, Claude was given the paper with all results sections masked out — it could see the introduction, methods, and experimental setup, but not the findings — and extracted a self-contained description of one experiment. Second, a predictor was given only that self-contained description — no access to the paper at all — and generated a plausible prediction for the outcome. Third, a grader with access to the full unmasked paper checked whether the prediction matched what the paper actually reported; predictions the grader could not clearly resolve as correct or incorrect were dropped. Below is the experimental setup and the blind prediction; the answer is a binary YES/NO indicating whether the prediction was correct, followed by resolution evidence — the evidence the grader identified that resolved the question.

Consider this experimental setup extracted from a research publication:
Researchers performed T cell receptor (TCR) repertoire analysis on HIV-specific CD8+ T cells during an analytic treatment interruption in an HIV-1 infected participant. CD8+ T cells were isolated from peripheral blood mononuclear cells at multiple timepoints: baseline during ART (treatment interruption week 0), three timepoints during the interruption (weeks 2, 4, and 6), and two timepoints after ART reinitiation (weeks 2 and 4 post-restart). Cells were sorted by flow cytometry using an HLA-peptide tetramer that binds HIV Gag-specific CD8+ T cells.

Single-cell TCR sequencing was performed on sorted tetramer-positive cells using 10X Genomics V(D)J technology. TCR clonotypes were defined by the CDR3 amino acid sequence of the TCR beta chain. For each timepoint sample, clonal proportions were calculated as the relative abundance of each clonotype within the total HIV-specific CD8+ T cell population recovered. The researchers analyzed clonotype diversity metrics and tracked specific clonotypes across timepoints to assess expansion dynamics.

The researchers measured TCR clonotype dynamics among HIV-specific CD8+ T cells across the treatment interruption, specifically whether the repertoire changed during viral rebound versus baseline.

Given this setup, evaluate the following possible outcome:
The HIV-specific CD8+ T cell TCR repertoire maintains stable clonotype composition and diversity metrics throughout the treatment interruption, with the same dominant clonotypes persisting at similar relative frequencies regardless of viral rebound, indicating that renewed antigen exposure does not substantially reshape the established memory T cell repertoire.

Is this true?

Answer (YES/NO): YES